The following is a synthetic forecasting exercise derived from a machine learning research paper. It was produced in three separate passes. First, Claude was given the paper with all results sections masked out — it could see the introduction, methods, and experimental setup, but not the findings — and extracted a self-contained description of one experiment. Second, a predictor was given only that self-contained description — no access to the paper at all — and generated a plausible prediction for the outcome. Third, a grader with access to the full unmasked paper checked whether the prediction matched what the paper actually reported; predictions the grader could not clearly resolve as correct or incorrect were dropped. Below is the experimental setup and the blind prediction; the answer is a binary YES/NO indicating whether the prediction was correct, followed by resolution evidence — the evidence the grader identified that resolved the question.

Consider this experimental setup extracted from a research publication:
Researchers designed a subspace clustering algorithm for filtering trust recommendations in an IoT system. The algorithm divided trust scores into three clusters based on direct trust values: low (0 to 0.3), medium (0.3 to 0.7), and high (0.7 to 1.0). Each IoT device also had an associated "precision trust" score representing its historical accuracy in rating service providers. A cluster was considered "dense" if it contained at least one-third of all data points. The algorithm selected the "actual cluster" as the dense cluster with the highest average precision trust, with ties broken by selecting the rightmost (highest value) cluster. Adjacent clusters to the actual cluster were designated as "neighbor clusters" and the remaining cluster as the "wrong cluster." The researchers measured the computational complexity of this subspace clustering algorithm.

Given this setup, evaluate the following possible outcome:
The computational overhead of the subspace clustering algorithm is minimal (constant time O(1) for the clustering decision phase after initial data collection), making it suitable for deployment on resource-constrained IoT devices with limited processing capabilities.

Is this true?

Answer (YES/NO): NO